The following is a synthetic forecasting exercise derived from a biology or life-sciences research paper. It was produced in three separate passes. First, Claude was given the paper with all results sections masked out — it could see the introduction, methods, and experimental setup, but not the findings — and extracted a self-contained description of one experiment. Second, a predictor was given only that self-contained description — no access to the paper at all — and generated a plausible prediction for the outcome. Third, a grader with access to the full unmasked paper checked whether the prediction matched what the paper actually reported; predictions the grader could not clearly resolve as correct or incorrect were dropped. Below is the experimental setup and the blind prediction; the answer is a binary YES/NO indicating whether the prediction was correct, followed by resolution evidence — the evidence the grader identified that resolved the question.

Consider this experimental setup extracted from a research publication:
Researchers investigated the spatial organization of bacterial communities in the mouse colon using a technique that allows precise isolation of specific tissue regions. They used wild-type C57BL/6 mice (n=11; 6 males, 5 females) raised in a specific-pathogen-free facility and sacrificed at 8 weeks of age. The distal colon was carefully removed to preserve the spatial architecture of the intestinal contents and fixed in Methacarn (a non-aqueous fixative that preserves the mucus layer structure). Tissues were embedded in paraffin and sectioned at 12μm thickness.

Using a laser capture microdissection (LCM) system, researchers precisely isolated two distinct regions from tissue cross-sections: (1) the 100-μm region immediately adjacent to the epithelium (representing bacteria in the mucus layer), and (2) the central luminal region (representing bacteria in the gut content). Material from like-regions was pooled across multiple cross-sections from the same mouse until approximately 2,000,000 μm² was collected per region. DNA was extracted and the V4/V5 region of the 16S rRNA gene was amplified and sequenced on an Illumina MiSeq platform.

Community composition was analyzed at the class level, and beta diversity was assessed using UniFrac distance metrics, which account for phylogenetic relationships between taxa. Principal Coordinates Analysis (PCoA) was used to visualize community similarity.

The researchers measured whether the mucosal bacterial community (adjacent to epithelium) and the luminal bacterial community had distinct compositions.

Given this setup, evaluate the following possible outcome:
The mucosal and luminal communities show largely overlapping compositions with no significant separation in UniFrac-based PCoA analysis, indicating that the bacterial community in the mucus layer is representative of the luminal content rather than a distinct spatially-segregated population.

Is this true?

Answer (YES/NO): NO